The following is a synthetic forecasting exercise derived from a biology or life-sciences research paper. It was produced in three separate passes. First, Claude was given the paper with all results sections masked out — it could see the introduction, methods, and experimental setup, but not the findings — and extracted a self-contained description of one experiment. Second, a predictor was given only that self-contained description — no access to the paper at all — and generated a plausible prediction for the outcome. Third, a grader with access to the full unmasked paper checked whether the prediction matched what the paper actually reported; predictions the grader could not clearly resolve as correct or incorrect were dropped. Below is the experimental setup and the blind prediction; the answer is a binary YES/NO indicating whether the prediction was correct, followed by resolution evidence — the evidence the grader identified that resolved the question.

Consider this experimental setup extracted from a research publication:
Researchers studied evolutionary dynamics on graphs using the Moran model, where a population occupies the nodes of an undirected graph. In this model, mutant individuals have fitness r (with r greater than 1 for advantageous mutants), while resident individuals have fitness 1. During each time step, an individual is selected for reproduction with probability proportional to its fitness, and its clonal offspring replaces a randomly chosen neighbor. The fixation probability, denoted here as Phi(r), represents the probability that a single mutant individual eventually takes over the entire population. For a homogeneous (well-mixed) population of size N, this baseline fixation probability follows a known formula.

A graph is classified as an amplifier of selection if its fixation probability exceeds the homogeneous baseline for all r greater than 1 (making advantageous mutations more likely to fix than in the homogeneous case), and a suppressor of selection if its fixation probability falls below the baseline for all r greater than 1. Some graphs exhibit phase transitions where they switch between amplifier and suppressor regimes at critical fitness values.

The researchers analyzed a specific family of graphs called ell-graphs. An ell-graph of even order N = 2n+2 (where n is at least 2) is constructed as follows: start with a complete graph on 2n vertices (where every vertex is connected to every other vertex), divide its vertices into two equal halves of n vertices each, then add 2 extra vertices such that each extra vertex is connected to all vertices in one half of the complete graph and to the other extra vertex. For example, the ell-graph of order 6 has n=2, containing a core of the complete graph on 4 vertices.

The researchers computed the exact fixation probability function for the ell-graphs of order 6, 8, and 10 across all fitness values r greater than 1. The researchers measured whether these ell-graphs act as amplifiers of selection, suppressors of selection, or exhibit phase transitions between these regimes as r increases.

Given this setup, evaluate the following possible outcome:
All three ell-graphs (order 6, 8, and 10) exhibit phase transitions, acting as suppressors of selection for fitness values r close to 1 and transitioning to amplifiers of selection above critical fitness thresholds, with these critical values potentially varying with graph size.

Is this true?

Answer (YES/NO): NO